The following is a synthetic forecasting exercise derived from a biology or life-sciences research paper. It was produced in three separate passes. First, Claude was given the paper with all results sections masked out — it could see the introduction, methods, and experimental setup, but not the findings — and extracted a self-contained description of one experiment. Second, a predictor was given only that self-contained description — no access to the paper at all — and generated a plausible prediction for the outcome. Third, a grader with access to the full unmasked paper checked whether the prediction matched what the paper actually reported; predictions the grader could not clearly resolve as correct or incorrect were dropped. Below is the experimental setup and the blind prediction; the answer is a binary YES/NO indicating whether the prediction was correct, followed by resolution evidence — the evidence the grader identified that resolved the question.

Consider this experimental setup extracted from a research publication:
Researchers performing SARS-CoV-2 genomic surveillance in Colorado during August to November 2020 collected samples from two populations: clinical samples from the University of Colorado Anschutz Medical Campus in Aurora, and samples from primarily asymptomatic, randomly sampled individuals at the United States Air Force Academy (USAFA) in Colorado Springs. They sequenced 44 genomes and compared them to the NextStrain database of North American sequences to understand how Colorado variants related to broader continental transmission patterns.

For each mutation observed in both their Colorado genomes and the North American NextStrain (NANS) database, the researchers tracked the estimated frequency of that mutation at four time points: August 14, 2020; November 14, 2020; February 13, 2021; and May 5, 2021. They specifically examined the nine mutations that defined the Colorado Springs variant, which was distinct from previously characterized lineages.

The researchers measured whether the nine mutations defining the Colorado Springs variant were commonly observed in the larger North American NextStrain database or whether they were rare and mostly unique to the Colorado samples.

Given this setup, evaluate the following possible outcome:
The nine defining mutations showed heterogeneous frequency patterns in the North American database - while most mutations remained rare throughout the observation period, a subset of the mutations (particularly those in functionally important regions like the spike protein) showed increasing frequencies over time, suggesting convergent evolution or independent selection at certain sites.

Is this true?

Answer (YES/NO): NO